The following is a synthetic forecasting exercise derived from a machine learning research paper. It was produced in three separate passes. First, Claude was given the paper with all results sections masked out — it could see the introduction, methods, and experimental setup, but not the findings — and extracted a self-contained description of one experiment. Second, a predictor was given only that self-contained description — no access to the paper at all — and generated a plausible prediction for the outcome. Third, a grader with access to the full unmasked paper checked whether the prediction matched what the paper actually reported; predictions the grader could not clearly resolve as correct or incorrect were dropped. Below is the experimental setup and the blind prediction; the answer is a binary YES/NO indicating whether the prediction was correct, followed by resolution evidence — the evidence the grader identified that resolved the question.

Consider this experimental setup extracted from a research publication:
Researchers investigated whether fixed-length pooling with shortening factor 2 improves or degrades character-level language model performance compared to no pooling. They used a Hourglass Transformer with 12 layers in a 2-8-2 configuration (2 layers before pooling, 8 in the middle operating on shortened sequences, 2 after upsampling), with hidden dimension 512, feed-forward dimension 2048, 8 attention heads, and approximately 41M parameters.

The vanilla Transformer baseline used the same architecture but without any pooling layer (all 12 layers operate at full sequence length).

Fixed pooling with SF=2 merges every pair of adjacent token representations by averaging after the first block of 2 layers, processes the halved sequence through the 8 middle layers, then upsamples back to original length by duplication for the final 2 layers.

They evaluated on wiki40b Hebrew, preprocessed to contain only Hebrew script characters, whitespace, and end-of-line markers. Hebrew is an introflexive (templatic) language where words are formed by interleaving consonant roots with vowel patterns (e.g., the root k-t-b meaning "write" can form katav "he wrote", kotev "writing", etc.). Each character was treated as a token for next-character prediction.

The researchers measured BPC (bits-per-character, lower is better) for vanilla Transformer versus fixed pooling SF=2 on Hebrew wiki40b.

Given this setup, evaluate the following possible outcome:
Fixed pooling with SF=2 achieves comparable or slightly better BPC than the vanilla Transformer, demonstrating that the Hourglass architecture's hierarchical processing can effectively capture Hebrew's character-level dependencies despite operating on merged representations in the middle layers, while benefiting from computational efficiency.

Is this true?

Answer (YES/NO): YES